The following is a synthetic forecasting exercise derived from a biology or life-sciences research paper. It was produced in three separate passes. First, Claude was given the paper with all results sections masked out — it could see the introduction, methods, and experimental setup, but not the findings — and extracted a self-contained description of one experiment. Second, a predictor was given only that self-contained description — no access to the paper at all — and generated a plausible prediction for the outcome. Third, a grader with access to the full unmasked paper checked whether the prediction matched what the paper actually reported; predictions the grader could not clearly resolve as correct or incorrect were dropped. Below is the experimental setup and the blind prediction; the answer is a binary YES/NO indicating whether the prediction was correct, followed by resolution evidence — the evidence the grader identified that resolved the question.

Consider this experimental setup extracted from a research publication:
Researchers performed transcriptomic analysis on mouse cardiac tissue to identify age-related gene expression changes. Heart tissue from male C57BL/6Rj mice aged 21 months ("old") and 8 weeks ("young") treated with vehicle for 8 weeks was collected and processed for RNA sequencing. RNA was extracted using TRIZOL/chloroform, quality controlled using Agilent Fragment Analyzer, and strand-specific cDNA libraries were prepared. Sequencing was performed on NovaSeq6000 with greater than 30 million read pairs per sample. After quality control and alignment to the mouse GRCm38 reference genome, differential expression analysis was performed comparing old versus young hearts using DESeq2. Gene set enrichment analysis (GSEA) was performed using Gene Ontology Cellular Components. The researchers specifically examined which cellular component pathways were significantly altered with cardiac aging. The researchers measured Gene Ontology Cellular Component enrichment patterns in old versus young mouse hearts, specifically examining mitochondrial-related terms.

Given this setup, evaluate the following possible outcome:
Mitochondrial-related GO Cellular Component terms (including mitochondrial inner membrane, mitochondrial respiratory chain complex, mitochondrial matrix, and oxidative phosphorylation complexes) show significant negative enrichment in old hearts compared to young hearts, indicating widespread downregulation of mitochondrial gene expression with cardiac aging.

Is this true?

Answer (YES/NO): YES